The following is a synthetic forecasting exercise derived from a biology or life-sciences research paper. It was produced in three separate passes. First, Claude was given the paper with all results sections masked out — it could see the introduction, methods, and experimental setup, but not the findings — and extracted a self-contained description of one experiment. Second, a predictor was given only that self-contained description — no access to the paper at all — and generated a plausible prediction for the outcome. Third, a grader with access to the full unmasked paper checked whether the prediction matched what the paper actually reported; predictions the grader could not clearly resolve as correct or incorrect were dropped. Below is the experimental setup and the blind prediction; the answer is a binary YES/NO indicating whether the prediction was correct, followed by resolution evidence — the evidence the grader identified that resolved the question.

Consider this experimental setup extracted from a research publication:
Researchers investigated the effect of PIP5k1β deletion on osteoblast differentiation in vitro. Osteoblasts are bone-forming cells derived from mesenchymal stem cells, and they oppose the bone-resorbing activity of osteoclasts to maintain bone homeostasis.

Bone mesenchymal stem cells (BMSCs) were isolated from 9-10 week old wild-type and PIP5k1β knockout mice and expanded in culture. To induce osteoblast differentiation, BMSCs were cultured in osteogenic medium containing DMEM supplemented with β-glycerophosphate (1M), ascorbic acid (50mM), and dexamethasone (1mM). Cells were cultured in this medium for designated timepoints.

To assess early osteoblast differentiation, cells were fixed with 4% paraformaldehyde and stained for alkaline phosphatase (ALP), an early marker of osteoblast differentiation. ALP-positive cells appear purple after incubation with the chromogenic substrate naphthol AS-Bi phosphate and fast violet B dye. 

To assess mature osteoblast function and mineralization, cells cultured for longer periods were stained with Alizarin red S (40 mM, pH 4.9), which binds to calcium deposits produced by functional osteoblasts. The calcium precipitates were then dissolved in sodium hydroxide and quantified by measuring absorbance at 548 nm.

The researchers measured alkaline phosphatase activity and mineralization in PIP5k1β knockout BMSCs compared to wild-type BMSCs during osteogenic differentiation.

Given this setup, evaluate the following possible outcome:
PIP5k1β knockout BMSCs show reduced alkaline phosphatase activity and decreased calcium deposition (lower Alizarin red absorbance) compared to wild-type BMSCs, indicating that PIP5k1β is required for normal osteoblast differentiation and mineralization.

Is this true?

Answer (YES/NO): YES